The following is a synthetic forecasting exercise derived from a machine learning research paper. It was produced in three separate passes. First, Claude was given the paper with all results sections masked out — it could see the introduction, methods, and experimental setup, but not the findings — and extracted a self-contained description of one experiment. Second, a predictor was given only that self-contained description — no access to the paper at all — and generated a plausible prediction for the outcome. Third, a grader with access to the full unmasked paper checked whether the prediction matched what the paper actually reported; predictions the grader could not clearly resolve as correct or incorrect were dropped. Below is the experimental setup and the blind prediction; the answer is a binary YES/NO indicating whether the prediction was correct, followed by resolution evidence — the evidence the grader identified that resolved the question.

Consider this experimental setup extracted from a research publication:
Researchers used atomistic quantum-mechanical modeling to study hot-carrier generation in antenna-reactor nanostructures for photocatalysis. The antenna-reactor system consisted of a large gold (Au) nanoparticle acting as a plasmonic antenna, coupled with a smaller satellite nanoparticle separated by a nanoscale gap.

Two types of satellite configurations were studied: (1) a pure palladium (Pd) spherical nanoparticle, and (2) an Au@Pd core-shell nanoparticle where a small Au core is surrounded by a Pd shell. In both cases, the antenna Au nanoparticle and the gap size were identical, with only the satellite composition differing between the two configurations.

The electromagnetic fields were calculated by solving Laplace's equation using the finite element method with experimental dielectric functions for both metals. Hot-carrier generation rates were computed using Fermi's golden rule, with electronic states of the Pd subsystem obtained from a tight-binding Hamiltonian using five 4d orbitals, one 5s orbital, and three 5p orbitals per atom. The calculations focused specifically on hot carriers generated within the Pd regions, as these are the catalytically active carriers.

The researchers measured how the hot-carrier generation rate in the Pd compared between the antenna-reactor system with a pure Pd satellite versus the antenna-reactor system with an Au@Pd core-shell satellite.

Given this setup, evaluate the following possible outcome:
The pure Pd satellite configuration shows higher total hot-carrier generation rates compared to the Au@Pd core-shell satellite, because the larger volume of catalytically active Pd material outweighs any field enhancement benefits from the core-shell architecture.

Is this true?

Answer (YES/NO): NO